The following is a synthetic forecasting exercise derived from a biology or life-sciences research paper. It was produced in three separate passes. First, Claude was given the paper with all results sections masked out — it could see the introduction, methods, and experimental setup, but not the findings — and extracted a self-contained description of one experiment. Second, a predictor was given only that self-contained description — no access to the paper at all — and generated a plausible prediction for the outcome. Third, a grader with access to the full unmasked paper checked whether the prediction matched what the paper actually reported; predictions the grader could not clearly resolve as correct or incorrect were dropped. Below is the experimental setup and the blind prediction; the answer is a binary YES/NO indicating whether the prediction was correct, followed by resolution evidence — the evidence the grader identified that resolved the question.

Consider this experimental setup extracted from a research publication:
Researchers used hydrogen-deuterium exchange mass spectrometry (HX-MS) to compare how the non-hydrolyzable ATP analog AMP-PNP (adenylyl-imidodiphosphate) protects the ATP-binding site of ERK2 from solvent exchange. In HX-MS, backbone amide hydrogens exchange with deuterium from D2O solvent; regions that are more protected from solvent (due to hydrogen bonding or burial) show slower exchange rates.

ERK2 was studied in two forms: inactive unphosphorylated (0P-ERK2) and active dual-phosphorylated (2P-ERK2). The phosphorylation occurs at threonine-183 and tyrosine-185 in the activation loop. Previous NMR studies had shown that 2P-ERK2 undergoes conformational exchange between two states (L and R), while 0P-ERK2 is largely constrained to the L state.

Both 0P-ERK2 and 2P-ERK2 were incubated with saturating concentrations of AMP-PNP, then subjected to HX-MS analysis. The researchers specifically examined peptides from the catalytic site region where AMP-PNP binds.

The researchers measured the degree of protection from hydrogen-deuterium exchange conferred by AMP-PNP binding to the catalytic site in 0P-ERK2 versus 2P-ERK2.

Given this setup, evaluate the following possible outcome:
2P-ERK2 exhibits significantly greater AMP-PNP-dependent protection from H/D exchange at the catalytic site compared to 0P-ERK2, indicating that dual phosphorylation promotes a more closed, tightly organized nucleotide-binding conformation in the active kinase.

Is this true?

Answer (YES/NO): YES